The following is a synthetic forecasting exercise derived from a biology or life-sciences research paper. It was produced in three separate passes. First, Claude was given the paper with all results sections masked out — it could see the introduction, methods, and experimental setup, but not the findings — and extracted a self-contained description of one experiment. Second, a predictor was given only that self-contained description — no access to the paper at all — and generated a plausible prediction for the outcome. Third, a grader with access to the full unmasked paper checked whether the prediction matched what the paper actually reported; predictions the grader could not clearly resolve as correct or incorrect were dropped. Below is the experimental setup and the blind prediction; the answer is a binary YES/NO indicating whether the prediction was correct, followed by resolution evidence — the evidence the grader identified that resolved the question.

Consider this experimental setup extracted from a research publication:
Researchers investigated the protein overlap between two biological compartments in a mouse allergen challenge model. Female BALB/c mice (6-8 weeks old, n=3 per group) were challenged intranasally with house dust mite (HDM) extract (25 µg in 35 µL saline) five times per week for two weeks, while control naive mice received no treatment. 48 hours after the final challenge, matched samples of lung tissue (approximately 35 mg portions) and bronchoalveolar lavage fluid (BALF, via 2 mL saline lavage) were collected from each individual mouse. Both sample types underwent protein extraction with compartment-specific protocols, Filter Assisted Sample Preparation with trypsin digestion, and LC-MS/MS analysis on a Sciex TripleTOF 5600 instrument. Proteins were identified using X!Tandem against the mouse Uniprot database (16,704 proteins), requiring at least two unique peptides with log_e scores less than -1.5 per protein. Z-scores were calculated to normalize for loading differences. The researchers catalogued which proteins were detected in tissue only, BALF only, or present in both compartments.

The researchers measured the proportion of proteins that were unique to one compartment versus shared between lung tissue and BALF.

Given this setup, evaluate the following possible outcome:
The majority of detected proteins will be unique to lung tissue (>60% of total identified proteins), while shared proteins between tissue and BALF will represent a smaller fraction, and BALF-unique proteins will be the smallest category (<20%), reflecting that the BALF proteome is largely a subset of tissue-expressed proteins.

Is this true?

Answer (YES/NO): NO